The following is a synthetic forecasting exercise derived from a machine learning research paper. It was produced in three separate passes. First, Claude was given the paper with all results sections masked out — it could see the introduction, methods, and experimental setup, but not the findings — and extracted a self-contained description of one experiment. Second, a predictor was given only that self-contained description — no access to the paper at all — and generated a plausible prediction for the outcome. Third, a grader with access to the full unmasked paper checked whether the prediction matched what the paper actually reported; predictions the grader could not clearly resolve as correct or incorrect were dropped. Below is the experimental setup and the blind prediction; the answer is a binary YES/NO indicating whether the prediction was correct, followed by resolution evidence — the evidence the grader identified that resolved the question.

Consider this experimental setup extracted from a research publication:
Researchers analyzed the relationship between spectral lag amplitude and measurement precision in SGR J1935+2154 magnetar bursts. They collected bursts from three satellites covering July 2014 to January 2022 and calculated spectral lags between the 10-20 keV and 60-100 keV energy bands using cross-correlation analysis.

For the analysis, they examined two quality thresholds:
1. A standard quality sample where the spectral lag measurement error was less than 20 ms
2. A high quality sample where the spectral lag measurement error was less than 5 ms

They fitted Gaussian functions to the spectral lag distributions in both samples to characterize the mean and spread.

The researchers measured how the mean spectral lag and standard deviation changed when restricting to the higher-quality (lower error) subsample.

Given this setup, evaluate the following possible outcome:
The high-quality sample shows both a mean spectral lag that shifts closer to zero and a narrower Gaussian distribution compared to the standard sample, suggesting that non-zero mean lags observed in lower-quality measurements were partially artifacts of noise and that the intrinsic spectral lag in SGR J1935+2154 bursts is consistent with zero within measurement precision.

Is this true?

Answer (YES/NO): NO